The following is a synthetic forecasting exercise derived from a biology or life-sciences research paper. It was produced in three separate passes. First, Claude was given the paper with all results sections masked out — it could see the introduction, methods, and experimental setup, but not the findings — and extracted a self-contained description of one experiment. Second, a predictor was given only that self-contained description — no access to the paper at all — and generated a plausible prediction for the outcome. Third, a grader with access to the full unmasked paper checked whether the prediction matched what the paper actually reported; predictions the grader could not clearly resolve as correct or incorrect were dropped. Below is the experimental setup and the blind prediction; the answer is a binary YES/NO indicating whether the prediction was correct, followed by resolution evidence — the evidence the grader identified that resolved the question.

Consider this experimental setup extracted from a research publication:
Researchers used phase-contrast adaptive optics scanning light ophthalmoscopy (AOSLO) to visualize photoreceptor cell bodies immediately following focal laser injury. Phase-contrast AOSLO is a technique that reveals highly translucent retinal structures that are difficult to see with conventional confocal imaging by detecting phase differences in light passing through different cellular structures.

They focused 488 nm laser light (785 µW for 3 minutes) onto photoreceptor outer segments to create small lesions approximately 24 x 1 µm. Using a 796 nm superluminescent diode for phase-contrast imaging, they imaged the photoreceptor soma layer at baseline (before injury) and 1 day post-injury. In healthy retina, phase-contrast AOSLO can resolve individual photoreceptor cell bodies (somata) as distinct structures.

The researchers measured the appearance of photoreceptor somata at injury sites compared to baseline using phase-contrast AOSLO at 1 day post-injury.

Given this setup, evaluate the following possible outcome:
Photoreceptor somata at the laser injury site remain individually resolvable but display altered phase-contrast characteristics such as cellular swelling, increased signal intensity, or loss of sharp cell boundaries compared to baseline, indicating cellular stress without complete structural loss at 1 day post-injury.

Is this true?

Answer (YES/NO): NO